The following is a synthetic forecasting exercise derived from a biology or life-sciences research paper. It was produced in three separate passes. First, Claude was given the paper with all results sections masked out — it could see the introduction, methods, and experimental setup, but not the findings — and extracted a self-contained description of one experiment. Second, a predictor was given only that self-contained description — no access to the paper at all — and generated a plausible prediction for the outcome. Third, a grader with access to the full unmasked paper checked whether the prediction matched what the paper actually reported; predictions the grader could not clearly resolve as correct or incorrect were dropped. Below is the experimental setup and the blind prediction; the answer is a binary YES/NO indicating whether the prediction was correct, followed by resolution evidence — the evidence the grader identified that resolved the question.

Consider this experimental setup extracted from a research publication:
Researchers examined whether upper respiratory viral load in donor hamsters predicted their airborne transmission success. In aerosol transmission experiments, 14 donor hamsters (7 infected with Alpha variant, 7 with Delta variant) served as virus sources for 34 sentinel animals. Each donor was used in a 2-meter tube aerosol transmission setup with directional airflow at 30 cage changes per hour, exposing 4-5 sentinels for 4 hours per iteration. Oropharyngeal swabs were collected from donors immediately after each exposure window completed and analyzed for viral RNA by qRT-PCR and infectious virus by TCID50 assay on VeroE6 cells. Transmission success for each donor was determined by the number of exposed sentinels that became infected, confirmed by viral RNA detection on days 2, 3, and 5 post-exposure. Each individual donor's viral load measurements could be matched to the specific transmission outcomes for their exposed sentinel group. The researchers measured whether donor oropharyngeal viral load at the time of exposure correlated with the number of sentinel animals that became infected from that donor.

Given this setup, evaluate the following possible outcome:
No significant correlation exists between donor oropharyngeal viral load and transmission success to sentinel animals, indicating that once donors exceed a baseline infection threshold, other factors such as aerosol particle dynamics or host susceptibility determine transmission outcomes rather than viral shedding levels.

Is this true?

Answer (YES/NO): YES